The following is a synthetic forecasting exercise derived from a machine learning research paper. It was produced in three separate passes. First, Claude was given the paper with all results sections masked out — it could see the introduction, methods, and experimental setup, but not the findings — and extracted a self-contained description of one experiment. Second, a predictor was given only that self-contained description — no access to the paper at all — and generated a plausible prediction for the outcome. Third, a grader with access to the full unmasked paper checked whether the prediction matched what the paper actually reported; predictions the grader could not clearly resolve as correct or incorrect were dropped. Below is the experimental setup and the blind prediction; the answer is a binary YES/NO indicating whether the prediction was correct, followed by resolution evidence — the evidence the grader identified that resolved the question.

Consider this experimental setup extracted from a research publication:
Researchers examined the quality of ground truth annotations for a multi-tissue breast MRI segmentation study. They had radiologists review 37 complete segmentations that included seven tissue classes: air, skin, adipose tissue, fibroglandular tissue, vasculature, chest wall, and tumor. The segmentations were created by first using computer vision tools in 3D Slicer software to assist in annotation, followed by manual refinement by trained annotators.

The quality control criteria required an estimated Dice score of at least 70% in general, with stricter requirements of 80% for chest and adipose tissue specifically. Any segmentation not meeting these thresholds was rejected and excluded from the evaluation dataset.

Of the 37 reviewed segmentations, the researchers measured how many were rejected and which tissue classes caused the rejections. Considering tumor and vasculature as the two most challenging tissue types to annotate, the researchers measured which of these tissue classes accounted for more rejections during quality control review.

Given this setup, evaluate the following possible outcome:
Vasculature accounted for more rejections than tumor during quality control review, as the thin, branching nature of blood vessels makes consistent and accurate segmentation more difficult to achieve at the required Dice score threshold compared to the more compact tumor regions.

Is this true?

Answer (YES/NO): NO